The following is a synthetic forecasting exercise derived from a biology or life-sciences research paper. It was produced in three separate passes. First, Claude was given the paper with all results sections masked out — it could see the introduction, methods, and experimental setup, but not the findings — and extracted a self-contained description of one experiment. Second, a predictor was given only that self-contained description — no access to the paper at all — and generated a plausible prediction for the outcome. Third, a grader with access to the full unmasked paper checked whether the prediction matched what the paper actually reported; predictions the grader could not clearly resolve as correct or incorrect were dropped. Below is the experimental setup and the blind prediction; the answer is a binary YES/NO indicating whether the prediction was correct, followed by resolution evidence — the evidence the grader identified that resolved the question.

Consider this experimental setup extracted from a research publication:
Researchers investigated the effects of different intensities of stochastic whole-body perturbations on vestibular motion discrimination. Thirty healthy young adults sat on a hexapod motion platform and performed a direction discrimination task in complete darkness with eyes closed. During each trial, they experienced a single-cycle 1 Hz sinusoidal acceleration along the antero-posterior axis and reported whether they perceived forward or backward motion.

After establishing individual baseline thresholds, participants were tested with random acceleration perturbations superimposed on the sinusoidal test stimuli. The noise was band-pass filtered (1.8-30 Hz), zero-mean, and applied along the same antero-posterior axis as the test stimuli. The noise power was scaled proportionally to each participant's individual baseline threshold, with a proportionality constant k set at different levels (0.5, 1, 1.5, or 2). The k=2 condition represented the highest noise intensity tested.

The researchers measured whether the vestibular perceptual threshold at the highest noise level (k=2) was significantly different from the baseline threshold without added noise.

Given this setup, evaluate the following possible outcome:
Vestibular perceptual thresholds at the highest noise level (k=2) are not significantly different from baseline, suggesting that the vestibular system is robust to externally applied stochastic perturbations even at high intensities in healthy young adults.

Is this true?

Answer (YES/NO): YES